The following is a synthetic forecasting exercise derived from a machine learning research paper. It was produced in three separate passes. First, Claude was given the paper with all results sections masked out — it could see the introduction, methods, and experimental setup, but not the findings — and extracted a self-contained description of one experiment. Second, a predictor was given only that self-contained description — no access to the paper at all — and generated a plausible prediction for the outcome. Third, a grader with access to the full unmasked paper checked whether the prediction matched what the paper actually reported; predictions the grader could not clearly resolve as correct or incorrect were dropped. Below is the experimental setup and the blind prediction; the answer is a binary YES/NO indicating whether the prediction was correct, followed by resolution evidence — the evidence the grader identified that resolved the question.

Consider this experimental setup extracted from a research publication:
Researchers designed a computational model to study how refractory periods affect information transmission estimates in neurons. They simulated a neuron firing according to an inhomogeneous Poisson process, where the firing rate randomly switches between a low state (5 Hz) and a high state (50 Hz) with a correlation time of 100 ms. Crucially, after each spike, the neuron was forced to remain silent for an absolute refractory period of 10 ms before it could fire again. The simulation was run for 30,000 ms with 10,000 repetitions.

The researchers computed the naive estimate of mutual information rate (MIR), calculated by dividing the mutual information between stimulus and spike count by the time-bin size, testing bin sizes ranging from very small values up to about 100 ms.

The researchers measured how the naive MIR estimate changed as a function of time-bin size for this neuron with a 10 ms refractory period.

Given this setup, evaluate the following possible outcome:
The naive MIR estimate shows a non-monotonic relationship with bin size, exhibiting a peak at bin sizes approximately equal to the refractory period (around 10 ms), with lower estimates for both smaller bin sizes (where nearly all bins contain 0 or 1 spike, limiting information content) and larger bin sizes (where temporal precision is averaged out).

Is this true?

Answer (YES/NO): NO